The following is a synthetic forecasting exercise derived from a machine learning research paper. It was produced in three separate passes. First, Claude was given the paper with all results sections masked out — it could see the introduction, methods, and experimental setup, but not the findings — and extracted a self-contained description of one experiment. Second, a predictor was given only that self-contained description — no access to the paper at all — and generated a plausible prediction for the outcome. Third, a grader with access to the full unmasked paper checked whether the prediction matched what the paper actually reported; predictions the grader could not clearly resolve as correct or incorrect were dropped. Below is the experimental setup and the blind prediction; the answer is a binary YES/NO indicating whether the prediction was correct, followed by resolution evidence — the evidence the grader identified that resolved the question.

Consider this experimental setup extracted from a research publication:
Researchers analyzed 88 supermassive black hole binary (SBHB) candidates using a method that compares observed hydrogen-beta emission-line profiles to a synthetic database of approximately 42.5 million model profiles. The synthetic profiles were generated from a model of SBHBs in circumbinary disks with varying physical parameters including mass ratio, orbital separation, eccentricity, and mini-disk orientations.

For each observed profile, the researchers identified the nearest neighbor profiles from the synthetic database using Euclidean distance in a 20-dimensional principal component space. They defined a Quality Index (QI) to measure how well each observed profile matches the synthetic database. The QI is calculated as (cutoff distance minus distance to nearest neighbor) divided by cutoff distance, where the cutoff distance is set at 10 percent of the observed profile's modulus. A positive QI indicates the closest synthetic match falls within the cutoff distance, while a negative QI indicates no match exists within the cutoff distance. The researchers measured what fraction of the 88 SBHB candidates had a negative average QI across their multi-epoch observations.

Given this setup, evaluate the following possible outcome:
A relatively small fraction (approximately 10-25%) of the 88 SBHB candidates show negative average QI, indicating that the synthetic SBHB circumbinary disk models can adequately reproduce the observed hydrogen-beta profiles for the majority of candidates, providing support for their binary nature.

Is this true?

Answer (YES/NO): YES